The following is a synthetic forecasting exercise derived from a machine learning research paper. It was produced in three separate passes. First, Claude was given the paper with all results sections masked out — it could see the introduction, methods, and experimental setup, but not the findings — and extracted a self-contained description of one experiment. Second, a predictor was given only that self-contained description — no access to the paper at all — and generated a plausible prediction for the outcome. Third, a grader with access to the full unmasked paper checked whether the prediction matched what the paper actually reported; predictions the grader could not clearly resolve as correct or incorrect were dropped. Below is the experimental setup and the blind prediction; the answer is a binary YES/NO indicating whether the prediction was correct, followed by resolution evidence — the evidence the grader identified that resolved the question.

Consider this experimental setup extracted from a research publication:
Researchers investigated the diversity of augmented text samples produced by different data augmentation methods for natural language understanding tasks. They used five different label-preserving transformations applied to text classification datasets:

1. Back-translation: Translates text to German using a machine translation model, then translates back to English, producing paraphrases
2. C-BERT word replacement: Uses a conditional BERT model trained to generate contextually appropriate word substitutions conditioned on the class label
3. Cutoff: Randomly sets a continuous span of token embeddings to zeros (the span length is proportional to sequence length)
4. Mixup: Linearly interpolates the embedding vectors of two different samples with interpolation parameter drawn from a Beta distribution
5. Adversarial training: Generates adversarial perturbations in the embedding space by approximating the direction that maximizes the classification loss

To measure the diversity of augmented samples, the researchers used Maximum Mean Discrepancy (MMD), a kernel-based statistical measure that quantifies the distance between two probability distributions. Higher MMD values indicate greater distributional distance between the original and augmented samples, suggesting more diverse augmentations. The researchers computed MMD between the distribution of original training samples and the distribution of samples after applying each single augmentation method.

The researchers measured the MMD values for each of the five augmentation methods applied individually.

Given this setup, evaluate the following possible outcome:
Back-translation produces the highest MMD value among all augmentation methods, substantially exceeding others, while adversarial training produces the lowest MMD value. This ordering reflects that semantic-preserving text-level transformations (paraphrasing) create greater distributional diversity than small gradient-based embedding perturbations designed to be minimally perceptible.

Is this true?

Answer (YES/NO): NO